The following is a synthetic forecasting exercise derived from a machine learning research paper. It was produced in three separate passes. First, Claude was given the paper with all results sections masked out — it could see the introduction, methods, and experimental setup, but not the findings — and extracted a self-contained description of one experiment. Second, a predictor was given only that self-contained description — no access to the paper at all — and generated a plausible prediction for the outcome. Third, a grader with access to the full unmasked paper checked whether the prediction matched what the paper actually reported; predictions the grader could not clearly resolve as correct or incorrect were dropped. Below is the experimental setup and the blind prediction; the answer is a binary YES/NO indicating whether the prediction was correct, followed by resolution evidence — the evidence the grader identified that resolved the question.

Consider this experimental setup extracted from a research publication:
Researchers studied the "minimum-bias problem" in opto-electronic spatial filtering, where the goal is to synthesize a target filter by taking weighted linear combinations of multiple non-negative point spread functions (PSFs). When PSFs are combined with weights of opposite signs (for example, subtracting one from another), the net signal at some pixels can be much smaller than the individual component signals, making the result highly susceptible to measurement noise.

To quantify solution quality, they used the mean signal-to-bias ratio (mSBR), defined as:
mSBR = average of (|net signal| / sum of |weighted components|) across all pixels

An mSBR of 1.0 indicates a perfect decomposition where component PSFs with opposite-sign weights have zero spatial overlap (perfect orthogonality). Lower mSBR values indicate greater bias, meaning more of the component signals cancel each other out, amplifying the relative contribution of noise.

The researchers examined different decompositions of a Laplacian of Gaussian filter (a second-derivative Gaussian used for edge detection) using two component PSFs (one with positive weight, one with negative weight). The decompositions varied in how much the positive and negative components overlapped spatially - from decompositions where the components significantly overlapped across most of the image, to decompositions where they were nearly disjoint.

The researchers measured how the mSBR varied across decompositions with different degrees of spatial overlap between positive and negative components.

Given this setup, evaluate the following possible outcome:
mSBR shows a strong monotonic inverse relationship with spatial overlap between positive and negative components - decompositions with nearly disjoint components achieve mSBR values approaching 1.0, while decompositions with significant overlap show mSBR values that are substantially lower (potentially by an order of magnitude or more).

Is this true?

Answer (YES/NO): NO